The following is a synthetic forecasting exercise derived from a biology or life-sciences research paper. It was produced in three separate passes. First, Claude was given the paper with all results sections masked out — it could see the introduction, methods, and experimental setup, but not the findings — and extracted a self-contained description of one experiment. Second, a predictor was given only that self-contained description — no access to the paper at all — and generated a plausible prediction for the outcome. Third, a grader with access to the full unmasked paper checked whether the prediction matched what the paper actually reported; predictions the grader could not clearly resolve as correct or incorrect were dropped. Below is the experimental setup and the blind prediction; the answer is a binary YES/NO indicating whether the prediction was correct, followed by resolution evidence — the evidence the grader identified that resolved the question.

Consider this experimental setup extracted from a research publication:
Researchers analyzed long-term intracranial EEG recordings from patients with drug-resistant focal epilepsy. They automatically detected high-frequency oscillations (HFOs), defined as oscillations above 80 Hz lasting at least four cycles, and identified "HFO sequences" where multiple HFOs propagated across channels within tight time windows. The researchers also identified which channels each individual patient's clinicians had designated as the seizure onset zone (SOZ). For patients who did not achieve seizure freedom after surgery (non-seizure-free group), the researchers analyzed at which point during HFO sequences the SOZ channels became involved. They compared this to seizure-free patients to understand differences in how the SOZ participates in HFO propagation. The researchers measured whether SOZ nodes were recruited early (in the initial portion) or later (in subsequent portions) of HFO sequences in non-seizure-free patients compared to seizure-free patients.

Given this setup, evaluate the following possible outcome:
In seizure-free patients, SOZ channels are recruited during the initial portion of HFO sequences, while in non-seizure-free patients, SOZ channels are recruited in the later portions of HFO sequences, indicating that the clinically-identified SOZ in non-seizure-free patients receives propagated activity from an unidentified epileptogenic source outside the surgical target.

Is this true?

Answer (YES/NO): NO